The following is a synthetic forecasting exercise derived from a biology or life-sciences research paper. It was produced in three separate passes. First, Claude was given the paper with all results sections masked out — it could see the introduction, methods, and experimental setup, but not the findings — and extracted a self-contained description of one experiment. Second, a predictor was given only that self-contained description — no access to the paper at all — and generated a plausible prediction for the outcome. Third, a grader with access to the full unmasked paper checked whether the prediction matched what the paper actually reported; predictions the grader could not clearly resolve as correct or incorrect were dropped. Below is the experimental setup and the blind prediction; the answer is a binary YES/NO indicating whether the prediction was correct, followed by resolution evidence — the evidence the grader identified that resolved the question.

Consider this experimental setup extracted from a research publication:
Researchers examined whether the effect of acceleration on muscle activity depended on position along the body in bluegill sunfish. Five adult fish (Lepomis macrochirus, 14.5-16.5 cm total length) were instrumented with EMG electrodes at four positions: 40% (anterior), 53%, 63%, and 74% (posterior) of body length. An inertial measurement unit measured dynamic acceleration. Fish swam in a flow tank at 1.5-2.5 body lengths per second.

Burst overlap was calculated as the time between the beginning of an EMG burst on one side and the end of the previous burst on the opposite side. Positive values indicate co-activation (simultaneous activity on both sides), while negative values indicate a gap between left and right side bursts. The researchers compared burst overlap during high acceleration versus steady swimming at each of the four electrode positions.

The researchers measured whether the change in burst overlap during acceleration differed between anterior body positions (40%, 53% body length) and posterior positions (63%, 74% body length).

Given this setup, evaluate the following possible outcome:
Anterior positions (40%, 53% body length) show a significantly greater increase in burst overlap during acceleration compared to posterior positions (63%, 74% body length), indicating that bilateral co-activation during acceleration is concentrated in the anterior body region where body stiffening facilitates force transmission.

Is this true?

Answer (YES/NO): YES